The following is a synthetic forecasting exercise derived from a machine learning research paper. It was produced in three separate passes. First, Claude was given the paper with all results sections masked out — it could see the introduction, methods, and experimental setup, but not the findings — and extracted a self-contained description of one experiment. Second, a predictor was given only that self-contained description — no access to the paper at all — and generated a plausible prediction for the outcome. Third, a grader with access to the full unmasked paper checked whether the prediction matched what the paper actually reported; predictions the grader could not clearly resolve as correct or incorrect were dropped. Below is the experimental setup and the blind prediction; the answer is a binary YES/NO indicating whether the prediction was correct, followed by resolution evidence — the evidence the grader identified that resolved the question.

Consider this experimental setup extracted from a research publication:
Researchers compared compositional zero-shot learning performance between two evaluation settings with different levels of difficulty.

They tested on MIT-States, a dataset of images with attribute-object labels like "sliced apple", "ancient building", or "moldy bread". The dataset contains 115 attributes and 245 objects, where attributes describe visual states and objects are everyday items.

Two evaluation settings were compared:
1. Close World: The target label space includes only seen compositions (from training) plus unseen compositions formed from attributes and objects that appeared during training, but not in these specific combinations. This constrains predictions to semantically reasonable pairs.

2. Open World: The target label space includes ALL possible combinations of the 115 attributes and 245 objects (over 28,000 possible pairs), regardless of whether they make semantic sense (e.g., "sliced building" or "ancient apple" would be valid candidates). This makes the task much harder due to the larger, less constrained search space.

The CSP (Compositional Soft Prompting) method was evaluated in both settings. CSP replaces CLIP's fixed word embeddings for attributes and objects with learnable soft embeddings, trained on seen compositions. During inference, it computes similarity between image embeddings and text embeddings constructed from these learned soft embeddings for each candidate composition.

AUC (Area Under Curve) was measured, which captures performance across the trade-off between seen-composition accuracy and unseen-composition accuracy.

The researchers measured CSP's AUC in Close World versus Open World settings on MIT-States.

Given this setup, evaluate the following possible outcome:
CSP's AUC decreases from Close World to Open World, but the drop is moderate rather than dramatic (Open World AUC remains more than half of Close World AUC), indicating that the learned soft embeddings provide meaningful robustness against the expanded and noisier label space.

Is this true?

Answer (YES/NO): NO